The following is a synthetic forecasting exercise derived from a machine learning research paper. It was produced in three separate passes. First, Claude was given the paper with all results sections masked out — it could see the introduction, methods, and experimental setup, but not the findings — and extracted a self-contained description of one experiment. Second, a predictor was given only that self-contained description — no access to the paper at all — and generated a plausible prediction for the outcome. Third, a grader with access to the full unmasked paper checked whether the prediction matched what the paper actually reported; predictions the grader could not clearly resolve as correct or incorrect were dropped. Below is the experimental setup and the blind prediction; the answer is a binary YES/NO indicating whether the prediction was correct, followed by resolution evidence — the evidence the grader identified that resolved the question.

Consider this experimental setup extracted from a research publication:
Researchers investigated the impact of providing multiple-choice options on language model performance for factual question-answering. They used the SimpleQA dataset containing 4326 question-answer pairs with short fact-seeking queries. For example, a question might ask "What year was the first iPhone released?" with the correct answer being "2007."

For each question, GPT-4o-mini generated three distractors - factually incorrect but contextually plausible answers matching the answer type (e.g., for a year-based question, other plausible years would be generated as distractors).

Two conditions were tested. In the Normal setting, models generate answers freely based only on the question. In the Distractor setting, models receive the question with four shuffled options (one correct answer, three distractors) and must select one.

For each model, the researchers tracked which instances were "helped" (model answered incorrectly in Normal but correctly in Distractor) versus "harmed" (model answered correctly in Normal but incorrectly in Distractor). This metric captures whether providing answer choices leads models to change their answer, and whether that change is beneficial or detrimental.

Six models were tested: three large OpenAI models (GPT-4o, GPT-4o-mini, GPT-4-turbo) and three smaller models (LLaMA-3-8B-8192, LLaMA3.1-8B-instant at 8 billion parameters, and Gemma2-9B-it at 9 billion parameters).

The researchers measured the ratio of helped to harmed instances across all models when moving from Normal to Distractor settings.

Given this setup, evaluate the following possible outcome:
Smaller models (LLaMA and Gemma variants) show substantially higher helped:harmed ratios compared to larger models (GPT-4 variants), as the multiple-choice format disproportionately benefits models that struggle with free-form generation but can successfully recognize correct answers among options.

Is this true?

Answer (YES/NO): NO